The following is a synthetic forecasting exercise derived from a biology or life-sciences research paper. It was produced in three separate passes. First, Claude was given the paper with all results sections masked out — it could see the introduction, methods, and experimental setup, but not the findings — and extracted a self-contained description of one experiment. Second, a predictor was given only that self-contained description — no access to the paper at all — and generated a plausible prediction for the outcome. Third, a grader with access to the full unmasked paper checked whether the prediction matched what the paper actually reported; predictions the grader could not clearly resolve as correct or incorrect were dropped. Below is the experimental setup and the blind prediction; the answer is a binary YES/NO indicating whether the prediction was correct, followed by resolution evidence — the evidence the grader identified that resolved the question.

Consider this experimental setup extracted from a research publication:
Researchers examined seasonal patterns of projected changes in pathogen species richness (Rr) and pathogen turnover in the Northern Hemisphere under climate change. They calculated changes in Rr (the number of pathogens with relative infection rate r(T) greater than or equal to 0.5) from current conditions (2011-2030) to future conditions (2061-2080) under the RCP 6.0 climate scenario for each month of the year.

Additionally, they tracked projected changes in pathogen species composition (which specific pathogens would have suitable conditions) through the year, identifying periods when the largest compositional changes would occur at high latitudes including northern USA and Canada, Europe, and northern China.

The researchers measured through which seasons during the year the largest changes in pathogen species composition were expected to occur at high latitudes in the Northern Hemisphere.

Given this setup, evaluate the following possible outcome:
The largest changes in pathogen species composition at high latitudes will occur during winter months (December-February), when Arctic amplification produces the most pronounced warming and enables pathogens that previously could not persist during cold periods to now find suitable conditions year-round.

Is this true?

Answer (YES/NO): NO